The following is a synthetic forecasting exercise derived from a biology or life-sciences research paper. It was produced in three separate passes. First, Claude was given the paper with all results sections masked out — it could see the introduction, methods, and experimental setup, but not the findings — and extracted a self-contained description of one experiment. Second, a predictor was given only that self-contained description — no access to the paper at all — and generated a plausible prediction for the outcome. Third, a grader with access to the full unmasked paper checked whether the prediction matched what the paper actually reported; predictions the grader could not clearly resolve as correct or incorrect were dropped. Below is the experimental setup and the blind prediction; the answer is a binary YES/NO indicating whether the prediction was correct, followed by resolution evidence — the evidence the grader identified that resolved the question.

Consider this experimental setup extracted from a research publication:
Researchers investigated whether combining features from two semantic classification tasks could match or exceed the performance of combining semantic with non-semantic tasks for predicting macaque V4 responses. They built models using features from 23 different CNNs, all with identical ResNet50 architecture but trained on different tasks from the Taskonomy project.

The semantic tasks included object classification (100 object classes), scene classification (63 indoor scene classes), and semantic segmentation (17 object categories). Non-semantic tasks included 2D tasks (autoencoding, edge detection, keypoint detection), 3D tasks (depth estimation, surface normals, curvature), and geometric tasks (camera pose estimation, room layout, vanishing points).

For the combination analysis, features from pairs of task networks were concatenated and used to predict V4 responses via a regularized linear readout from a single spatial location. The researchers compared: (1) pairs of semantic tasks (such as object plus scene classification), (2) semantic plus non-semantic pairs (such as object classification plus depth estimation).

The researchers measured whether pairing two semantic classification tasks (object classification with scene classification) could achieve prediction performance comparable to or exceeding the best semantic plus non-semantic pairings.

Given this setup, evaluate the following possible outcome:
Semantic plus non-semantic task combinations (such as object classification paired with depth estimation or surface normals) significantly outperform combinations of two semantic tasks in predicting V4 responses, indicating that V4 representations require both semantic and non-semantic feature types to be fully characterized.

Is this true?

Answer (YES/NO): NO